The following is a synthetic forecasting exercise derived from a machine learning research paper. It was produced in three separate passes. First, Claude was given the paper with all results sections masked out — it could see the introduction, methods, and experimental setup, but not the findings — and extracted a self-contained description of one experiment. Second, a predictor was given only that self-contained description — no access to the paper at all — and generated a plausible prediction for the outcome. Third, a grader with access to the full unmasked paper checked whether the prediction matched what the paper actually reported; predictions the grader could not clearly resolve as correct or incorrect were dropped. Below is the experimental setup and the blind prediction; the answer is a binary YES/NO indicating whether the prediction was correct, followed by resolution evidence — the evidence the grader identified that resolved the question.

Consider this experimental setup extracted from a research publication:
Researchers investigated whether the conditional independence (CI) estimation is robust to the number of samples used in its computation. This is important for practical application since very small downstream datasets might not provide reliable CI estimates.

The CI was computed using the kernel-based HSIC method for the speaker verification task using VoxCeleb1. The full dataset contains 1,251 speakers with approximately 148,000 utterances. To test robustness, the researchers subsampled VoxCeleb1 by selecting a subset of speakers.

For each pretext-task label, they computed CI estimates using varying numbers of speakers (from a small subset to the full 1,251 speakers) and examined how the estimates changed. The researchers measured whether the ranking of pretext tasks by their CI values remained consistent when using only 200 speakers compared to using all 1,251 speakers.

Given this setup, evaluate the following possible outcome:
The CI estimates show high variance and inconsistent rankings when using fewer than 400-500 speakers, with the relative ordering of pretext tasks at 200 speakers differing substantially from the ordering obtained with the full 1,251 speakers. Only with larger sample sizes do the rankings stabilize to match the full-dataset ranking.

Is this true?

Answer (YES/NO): NO